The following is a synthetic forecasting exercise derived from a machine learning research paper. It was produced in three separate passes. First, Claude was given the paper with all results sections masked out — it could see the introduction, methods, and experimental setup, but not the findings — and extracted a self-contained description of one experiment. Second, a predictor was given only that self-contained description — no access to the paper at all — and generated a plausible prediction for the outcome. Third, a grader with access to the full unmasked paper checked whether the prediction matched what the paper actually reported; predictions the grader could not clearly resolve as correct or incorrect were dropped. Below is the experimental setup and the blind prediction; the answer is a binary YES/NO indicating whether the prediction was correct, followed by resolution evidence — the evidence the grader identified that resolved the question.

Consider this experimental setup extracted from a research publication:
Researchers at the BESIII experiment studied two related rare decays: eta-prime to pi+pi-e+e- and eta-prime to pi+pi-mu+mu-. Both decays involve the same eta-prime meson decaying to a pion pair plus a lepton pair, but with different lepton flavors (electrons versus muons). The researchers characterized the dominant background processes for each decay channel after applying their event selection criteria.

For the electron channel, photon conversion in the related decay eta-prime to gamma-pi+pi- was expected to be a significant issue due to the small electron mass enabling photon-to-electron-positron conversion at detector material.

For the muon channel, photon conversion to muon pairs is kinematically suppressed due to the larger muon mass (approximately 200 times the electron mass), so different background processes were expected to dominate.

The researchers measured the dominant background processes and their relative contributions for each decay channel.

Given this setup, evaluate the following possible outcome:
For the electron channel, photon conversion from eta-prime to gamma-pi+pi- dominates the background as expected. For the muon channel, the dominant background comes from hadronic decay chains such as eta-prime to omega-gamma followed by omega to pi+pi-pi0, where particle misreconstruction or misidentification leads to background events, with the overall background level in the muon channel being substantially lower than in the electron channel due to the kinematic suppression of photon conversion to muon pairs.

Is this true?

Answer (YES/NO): NO